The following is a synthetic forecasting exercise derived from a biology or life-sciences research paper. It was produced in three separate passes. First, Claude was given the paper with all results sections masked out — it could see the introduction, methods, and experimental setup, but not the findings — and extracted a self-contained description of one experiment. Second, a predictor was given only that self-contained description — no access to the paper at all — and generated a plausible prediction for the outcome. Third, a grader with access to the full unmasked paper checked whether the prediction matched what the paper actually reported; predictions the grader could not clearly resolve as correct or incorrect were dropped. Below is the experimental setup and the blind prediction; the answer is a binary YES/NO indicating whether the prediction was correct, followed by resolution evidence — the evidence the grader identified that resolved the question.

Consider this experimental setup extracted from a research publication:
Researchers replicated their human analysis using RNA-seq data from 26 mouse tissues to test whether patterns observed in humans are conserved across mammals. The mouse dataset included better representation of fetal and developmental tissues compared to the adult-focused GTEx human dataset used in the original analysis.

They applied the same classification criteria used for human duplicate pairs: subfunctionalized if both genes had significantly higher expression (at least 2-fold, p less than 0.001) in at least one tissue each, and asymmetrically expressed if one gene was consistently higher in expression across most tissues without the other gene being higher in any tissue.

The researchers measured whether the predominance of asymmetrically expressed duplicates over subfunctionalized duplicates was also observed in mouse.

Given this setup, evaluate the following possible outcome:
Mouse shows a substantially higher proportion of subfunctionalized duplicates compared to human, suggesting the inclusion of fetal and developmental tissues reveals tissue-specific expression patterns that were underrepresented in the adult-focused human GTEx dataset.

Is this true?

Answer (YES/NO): NO